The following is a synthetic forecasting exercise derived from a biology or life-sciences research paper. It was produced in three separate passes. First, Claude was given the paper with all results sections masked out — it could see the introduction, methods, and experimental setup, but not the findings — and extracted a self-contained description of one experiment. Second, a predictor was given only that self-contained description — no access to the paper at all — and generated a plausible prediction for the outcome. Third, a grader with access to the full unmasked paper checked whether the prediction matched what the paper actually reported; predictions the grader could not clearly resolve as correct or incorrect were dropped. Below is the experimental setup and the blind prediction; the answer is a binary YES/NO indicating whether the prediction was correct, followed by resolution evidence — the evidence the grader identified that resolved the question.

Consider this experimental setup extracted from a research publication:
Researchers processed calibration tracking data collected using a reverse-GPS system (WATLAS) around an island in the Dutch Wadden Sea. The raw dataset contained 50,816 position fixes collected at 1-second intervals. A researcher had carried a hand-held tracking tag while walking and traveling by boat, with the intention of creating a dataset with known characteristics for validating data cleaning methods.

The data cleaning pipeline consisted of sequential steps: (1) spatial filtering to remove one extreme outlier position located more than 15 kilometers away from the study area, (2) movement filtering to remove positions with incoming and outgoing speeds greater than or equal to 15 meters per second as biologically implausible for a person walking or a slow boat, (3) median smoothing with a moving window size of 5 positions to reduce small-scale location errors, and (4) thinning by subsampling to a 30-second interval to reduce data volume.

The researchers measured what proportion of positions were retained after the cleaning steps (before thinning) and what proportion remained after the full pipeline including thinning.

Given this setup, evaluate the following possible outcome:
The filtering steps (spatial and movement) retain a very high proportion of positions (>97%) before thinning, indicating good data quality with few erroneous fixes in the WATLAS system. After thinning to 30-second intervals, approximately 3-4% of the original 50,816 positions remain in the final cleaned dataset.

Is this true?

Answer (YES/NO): NO